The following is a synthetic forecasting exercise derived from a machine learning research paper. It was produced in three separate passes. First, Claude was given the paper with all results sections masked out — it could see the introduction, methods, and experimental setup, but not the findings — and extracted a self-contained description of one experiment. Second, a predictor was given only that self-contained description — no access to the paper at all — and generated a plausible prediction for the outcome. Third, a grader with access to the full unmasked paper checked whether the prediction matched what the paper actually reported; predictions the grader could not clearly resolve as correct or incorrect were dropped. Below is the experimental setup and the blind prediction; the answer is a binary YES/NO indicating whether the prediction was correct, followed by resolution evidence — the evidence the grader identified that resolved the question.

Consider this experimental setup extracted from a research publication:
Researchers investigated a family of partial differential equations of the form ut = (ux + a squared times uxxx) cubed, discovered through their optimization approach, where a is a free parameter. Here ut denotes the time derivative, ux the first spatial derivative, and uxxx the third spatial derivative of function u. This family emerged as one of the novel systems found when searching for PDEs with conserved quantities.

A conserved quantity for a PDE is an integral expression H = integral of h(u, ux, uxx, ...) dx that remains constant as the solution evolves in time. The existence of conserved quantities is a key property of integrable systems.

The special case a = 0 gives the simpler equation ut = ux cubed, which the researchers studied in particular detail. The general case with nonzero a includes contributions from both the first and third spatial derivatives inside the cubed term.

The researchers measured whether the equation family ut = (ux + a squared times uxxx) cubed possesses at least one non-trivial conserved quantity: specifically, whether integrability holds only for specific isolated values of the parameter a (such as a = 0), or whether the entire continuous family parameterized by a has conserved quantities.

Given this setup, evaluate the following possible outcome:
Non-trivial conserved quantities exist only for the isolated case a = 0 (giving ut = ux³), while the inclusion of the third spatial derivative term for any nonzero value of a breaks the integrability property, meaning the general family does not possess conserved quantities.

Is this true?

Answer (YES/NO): NO